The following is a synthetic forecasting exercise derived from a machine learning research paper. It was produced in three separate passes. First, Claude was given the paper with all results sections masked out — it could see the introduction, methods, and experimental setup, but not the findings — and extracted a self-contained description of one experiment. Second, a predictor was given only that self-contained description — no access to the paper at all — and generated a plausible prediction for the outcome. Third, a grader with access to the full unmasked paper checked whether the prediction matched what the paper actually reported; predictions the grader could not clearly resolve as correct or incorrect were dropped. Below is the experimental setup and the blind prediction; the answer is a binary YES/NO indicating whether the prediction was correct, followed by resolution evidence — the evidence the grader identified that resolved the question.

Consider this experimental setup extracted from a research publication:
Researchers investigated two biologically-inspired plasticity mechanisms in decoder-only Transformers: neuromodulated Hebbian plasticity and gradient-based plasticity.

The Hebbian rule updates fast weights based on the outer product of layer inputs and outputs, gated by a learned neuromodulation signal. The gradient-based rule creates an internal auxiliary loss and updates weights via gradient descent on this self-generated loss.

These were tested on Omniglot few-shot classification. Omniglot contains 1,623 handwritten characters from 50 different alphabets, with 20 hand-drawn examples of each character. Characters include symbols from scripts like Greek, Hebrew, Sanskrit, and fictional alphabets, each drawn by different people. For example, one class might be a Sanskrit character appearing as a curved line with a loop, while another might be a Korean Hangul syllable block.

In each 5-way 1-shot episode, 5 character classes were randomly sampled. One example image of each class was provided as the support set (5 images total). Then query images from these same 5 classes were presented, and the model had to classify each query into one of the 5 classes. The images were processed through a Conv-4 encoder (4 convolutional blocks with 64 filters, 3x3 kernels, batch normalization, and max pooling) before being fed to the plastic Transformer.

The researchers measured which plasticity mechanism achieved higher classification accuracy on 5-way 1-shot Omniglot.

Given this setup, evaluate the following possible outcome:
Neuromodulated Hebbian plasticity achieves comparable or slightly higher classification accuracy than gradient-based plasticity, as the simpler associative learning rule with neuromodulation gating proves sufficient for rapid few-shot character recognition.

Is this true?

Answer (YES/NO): YES